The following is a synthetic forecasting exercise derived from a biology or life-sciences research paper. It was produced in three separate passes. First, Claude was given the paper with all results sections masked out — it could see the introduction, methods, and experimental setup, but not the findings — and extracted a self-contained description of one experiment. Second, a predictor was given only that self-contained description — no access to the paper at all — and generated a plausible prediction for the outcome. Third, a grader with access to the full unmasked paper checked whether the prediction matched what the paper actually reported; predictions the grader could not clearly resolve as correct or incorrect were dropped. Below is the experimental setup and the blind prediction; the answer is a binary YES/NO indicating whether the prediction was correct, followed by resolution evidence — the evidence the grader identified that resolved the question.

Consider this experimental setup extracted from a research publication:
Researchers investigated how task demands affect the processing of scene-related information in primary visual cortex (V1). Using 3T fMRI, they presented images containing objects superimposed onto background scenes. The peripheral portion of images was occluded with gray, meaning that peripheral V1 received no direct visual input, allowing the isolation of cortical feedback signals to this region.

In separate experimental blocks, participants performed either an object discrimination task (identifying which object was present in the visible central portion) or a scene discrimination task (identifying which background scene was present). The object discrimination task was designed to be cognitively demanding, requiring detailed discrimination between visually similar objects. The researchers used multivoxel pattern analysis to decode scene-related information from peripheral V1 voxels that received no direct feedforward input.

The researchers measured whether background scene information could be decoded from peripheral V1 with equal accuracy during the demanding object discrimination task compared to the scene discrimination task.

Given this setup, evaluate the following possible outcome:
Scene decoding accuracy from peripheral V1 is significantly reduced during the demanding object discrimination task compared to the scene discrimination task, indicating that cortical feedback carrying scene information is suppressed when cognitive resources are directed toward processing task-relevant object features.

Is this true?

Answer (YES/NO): NO